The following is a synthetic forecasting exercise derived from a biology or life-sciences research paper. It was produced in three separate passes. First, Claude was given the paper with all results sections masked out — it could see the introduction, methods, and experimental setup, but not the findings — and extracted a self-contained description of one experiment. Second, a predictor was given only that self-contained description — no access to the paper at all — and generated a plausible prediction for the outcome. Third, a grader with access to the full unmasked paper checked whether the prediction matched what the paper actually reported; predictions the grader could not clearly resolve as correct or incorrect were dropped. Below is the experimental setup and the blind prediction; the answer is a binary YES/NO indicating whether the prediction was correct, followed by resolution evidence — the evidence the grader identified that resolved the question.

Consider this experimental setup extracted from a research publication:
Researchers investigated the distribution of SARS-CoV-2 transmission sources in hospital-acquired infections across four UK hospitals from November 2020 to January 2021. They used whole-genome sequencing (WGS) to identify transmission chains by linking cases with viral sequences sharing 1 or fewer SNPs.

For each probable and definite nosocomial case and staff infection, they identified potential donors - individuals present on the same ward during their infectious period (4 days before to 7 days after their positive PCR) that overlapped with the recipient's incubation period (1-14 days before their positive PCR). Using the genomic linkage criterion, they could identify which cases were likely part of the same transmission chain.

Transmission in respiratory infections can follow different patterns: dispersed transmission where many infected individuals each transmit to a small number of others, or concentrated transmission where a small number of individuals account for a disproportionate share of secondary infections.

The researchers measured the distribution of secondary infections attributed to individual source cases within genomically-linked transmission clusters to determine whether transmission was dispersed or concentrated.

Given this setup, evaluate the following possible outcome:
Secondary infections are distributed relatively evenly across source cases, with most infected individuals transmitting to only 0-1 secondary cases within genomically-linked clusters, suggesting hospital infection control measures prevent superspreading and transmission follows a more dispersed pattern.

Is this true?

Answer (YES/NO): NO